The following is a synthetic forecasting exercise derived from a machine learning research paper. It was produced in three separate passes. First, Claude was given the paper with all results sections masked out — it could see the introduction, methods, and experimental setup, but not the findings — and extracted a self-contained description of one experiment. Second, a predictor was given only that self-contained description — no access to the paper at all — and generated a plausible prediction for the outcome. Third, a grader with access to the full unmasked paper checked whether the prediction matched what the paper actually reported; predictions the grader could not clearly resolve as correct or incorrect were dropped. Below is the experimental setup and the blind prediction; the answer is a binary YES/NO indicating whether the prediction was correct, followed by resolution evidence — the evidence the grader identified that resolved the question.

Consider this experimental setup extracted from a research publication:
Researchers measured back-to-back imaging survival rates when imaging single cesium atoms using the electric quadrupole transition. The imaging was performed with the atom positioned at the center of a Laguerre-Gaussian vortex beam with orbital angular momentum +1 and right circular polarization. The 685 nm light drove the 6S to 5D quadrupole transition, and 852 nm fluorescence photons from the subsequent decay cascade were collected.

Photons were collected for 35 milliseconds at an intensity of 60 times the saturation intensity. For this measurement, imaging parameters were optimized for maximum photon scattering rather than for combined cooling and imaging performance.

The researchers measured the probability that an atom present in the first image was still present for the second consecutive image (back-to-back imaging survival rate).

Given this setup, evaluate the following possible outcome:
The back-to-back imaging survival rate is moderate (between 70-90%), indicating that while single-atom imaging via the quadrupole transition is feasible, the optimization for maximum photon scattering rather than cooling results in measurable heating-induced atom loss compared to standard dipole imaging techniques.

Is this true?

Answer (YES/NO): NO